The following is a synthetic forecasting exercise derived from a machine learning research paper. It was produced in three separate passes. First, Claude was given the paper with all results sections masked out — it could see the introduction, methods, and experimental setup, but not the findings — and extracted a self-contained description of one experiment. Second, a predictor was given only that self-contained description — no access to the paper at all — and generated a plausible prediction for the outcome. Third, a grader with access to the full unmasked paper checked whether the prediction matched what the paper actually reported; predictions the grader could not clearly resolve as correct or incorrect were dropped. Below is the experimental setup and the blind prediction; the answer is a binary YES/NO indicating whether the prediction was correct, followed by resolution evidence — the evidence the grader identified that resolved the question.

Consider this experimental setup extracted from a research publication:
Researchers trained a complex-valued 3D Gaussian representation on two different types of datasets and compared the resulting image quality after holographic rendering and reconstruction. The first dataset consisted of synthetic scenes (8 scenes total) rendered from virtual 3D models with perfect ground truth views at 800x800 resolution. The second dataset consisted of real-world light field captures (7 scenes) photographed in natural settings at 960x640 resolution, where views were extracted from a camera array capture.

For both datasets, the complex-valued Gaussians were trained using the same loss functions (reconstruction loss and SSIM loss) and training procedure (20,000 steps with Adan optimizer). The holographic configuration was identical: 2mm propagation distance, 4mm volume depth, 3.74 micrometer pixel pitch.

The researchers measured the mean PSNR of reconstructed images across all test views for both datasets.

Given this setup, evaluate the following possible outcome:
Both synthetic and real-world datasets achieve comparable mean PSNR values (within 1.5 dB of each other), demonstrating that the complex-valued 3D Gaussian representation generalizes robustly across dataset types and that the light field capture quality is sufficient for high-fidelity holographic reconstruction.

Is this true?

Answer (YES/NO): NO